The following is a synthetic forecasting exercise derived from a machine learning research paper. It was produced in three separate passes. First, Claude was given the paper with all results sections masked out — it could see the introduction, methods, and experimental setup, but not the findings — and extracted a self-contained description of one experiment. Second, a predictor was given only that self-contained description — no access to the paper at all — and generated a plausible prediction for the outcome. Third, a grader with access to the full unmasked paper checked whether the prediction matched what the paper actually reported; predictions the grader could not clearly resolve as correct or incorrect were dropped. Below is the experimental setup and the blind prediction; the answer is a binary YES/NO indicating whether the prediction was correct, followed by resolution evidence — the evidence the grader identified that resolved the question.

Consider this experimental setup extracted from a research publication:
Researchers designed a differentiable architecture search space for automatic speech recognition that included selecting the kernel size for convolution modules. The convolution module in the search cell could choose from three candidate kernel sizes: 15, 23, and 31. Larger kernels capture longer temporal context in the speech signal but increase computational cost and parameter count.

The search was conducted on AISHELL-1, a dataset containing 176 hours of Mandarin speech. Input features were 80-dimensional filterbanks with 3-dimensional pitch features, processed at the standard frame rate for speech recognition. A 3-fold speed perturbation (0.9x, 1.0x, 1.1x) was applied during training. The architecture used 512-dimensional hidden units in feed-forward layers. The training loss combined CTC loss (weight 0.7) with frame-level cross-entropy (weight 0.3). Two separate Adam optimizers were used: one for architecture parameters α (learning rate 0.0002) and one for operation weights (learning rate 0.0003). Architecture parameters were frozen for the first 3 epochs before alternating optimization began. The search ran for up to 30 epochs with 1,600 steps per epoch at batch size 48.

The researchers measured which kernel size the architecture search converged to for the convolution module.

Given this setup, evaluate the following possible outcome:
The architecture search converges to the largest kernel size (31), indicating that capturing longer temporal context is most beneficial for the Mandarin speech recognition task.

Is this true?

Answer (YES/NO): NO